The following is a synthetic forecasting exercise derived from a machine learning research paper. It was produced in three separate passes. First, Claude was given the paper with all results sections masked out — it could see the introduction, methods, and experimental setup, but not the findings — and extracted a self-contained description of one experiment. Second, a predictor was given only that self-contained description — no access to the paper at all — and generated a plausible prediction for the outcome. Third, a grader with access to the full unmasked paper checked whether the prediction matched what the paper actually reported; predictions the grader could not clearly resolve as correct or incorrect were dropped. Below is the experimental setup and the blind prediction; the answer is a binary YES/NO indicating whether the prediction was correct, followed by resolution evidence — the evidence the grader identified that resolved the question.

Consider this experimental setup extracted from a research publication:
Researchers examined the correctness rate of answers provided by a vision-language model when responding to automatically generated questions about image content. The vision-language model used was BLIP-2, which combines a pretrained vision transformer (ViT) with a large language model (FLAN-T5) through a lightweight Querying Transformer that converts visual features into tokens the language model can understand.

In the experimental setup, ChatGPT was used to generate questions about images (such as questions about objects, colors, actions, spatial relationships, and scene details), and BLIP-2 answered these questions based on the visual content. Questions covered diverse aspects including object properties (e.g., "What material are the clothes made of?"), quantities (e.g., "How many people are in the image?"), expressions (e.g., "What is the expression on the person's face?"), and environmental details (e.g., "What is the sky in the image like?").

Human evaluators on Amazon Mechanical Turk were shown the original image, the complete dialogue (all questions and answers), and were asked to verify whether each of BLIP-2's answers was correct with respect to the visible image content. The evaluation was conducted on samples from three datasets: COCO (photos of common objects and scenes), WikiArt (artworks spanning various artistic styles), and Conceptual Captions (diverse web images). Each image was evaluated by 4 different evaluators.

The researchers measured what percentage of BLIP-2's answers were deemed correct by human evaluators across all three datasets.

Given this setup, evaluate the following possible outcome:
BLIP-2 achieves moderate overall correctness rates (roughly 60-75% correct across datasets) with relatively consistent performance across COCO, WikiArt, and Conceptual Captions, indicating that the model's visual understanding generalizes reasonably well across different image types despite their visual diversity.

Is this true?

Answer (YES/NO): YES